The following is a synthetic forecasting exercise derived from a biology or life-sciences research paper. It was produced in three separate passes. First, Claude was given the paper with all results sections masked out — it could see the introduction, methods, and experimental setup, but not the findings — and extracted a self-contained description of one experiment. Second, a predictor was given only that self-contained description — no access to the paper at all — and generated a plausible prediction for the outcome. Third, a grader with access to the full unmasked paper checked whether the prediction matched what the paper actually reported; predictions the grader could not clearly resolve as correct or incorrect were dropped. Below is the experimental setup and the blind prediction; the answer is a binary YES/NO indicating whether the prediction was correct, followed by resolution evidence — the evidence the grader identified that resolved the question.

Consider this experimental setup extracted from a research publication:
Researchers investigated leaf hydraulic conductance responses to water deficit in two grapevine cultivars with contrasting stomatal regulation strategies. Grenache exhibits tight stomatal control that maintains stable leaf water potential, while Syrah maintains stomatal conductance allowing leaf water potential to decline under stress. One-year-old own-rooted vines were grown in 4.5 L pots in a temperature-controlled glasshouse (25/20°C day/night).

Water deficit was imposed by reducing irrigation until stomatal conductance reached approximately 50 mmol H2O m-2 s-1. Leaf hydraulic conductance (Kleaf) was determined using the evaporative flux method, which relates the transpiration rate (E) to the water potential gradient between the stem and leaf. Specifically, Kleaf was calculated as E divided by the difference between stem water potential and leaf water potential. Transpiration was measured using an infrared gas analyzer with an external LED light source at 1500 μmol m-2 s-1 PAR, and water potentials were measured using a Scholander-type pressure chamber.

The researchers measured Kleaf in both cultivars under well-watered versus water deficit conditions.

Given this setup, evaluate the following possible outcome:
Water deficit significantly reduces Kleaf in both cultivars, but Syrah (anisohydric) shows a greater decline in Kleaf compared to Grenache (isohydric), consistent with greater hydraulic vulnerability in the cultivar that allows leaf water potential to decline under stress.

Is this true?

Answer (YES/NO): NO